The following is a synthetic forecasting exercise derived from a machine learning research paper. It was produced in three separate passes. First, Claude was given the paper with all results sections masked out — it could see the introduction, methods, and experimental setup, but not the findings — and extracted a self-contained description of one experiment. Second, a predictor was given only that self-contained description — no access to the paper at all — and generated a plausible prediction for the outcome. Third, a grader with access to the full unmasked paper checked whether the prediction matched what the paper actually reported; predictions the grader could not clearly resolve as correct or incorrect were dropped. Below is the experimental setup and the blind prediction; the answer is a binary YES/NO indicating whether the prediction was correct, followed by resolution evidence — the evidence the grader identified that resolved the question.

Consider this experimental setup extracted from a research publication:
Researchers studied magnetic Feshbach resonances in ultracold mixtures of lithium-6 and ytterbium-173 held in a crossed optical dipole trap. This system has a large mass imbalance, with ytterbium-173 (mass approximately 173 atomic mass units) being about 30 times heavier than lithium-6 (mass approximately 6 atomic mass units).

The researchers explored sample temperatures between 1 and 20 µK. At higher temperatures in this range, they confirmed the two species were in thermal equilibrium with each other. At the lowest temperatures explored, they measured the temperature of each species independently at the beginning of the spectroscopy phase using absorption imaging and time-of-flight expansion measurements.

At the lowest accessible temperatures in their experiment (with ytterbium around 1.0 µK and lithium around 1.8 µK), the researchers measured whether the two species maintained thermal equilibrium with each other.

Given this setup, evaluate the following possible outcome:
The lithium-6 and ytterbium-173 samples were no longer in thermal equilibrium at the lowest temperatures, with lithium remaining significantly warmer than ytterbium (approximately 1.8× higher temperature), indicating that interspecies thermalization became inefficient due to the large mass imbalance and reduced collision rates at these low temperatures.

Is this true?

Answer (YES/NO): YES